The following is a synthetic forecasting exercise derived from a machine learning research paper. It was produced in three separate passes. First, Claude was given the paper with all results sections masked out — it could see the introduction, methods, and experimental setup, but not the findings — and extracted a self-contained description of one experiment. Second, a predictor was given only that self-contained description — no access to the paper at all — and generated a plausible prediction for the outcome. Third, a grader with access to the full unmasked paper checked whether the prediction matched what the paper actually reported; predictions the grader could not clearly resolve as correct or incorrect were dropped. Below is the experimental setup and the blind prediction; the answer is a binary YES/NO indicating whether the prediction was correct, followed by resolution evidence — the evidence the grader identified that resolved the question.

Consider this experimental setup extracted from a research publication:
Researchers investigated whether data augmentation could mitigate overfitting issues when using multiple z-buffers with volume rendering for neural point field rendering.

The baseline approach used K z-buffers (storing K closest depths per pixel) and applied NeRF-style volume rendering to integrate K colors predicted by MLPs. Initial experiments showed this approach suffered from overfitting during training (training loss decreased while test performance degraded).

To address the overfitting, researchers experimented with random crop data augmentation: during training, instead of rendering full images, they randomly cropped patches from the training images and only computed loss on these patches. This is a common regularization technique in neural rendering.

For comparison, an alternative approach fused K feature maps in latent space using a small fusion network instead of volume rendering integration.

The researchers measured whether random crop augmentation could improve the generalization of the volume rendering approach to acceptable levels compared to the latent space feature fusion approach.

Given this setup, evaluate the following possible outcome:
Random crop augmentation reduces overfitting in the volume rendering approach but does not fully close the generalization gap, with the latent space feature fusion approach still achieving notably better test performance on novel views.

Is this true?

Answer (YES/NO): YES